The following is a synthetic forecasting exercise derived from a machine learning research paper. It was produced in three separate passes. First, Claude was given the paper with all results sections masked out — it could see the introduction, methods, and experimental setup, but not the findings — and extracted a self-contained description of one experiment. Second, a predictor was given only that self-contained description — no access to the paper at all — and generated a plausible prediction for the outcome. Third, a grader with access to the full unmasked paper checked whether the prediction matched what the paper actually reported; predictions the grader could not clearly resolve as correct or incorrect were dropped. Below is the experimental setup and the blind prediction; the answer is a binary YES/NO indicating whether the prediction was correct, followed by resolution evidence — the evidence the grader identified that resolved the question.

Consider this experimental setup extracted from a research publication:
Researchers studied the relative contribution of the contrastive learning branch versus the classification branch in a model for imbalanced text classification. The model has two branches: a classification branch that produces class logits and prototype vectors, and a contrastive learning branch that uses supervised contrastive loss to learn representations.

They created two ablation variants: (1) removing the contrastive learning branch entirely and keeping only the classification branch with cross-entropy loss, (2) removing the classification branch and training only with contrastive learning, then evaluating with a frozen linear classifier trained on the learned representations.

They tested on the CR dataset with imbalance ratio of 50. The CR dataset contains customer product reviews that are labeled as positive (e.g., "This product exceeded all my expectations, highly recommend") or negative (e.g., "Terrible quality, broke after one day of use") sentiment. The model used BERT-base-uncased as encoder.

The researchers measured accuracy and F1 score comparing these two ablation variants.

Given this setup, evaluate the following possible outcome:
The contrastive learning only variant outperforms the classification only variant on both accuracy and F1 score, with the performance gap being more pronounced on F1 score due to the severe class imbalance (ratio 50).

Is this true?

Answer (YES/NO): YES